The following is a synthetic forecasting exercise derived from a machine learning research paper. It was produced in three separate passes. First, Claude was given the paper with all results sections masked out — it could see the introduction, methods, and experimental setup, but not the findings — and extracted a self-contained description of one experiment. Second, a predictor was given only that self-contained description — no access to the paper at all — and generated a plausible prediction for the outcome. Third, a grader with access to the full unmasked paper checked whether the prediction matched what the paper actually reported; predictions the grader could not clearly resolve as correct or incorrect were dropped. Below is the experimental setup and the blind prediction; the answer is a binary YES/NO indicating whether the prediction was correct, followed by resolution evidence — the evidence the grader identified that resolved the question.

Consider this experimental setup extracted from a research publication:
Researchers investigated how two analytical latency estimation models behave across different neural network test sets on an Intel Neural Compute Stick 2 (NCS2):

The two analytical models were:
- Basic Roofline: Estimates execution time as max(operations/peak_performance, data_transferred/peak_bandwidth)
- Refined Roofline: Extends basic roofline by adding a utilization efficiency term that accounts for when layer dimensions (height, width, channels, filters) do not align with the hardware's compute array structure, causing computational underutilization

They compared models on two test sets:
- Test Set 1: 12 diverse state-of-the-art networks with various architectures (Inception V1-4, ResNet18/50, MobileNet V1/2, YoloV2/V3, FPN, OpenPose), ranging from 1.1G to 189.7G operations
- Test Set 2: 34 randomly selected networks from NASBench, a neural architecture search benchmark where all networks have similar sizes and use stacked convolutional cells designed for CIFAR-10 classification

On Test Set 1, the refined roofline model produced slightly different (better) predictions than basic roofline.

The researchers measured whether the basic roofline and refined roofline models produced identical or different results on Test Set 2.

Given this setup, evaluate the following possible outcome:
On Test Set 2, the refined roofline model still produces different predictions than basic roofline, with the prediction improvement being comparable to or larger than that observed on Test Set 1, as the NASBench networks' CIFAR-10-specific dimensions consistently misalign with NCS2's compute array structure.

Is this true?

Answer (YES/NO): NO